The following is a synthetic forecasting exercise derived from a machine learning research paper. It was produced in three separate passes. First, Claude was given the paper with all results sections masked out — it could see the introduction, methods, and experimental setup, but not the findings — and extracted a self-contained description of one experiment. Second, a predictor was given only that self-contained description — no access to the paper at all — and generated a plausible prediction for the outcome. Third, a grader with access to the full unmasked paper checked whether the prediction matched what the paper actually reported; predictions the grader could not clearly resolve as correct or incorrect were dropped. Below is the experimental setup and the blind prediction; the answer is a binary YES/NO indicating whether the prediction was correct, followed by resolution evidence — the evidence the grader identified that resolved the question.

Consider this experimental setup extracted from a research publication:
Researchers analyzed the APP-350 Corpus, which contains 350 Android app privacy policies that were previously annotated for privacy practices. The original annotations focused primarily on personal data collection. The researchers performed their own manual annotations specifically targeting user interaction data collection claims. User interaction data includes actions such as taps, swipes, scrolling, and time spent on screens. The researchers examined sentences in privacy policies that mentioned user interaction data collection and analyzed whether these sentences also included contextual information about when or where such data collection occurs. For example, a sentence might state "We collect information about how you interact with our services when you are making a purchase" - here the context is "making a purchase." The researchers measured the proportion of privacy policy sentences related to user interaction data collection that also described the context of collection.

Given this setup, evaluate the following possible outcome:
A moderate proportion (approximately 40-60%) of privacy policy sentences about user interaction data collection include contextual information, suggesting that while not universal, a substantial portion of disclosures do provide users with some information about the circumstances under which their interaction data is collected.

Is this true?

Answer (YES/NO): NO